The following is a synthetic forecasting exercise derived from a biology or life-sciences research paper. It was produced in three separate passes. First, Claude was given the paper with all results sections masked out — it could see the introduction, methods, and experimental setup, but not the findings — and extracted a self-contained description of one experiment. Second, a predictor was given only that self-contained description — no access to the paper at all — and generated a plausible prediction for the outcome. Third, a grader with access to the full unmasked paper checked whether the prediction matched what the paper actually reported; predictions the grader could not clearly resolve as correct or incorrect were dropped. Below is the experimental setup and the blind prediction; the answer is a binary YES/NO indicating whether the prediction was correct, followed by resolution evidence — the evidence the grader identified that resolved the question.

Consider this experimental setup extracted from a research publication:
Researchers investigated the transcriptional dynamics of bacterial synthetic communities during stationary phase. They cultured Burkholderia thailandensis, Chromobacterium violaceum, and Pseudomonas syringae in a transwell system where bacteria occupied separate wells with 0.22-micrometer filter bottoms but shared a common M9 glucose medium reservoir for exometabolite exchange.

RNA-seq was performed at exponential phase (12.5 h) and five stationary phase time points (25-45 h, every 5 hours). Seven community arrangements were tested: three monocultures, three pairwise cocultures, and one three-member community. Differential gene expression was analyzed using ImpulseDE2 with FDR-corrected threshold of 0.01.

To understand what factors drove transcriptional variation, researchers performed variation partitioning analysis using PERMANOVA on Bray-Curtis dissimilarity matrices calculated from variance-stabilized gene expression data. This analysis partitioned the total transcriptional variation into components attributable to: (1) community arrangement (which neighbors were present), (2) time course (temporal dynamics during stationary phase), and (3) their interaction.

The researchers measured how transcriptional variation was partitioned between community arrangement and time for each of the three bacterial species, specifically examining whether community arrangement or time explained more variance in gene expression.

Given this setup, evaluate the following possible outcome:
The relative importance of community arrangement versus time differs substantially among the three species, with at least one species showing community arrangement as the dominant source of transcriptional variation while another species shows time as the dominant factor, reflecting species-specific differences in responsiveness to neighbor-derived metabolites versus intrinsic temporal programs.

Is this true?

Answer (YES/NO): NO